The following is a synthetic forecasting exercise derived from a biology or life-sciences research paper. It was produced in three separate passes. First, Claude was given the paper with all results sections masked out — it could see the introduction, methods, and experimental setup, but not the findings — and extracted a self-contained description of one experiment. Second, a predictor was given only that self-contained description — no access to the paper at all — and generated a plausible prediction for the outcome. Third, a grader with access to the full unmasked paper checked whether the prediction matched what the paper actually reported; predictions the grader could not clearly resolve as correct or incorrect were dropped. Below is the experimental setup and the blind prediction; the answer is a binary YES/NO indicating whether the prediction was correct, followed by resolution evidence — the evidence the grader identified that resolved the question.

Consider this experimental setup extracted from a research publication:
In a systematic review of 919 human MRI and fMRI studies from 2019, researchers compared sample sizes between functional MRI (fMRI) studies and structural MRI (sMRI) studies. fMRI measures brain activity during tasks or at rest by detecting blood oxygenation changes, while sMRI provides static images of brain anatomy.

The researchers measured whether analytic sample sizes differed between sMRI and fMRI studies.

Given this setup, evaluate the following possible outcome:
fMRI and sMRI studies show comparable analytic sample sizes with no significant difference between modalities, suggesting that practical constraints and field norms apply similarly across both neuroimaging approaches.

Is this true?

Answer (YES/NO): NO